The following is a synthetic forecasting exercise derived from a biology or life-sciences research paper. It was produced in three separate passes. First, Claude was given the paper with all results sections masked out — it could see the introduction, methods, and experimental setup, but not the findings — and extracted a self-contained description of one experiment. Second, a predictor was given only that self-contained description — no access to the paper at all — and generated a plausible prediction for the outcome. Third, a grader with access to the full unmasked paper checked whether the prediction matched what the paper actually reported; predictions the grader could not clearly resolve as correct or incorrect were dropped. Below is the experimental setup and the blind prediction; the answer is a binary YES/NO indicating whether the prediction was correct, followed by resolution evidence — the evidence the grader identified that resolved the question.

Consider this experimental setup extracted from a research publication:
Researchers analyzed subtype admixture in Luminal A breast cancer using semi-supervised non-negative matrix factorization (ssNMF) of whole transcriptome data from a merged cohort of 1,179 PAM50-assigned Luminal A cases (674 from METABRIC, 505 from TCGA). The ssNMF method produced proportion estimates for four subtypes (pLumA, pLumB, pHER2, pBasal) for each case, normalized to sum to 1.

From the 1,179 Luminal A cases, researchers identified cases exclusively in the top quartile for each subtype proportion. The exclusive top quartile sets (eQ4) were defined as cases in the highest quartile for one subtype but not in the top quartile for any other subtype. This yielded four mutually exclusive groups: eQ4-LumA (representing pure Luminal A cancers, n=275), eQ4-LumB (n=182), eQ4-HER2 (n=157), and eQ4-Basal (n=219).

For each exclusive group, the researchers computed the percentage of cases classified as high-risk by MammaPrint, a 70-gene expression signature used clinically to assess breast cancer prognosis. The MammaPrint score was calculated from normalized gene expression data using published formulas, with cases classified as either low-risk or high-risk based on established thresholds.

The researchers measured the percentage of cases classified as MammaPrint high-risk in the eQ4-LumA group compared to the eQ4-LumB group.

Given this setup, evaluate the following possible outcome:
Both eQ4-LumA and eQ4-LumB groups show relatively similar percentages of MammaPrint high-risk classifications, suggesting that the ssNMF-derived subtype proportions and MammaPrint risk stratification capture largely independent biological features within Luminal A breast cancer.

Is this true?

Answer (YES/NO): NO